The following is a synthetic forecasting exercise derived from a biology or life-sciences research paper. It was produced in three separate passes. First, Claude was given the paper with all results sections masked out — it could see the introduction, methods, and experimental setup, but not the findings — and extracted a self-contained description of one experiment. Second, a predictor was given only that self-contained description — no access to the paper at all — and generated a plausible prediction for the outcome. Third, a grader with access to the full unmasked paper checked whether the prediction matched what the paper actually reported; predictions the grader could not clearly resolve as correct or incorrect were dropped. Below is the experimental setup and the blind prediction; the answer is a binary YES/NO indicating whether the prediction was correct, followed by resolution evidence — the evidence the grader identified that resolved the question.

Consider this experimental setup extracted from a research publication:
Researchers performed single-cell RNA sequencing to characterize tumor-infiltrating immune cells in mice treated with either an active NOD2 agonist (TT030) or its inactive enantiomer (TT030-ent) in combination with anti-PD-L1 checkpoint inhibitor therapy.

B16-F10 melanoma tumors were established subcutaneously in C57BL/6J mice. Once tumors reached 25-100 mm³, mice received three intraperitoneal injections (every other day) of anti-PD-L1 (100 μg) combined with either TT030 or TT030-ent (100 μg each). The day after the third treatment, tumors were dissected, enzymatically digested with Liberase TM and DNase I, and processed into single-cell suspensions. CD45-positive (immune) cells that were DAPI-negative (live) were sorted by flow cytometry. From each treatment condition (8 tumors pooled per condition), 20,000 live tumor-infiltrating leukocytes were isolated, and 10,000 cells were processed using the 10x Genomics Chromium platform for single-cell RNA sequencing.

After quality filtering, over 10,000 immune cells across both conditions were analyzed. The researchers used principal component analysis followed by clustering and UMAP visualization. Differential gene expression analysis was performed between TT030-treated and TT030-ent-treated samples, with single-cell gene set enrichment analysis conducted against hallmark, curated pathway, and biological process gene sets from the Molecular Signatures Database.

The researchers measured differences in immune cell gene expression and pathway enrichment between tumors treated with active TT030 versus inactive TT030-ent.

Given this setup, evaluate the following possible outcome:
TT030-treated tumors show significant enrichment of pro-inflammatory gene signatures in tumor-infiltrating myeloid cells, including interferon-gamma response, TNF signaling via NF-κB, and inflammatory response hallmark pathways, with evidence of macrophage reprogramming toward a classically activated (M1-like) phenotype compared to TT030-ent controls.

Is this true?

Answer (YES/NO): NO